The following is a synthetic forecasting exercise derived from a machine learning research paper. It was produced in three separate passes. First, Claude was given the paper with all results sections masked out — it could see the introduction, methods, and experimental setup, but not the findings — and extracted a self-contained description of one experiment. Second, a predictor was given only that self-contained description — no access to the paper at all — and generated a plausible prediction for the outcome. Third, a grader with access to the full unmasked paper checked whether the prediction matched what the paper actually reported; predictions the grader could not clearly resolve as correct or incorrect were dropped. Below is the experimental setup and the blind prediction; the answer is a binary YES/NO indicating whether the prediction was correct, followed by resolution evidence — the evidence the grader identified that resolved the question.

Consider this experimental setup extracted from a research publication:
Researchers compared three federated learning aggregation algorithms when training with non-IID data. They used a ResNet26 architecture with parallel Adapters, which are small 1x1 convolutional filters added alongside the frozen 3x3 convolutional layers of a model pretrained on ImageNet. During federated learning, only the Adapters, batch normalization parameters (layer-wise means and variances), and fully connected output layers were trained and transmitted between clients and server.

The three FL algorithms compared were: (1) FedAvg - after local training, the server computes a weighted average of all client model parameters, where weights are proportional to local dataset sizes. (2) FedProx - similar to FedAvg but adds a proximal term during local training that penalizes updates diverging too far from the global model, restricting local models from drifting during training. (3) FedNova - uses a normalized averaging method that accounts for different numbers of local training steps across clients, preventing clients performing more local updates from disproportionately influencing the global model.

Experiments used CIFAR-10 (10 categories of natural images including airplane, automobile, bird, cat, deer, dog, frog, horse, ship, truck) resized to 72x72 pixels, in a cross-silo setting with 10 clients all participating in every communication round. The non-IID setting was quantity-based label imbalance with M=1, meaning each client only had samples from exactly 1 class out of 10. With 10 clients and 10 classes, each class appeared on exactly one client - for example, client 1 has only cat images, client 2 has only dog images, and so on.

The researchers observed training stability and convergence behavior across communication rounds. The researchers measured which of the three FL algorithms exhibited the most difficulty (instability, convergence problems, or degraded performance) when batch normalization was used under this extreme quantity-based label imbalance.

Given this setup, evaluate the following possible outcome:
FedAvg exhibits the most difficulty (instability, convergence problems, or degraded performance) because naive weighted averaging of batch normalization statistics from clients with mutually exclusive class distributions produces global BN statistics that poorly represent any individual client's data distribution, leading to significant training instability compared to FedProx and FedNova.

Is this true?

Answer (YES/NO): NO